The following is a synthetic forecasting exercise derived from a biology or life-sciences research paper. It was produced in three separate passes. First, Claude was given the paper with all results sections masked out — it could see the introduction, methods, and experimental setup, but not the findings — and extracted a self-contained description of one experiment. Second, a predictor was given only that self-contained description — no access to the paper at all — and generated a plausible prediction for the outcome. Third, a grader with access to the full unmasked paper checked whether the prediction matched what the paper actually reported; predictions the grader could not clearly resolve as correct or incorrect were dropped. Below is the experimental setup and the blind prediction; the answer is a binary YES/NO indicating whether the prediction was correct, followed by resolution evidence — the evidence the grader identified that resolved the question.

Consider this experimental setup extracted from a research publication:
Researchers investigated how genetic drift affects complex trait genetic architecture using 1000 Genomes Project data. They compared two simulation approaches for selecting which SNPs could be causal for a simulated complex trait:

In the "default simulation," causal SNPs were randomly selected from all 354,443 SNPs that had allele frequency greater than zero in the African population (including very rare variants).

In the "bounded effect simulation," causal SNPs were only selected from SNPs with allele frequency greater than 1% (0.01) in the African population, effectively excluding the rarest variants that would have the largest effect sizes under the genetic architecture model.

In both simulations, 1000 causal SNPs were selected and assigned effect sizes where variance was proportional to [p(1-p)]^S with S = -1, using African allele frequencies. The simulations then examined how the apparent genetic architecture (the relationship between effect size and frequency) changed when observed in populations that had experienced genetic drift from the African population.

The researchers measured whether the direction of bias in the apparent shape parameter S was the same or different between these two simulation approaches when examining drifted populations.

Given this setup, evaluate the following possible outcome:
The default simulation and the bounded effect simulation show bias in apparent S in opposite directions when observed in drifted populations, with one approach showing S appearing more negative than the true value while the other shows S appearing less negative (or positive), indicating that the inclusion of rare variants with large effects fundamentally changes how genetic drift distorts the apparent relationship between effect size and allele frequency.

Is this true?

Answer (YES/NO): YES